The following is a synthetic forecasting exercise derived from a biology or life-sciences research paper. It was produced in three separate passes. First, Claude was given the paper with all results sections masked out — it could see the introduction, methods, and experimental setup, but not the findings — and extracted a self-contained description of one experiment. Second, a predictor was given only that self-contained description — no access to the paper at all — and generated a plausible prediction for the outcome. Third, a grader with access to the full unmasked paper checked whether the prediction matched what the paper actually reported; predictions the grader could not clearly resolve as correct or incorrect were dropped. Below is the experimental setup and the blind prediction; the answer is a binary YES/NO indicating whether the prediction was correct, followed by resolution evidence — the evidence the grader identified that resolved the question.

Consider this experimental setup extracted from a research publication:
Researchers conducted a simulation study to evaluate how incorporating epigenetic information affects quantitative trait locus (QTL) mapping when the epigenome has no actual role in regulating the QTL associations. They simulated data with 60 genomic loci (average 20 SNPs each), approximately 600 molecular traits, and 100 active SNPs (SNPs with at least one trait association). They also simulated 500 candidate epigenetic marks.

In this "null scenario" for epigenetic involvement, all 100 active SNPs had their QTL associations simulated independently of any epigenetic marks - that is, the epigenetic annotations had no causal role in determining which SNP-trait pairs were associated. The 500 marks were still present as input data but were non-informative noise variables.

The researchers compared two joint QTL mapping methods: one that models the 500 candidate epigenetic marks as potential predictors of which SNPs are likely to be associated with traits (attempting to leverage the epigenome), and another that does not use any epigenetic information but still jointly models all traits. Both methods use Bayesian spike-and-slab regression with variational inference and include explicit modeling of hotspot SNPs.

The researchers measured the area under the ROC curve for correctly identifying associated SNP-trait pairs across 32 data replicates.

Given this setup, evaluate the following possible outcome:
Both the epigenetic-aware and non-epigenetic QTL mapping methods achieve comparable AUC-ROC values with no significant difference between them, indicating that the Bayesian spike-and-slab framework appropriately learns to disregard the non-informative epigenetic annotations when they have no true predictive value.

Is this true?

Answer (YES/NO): YES